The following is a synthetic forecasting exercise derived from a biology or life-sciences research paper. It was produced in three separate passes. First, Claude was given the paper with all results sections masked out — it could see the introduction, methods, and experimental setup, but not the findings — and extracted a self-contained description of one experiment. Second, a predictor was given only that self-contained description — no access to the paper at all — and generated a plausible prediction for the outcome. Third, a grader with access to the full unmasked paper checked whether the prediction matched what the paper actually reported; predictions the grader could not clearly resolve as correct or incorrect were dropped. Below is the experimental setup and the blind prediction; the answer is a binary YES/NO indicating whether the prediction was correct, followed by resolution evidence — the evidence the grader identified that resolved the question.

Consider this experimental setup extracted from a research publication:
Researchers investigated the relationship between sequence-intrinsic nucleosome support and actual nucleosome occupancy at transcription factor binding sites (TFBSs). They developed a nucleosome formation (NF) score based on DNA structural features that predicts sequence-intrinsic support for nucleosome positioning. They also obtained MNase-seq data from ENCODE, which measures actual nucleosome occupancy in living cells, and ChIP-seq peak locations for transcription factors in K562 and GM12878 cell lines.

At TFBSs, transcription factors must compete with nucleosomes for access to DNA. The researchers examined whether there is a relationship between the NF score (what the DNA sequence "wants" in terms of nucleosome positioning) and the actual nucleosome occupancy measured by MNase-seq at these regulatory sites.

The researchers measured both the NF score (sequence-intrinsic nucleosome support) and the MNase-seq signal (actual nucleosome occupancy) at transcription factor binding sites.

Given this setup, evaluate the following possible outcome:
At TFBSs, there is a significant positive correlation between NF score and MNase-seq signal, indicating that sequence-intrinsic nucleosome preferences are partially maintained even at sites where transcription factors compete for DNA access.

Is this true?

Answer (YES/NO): NO